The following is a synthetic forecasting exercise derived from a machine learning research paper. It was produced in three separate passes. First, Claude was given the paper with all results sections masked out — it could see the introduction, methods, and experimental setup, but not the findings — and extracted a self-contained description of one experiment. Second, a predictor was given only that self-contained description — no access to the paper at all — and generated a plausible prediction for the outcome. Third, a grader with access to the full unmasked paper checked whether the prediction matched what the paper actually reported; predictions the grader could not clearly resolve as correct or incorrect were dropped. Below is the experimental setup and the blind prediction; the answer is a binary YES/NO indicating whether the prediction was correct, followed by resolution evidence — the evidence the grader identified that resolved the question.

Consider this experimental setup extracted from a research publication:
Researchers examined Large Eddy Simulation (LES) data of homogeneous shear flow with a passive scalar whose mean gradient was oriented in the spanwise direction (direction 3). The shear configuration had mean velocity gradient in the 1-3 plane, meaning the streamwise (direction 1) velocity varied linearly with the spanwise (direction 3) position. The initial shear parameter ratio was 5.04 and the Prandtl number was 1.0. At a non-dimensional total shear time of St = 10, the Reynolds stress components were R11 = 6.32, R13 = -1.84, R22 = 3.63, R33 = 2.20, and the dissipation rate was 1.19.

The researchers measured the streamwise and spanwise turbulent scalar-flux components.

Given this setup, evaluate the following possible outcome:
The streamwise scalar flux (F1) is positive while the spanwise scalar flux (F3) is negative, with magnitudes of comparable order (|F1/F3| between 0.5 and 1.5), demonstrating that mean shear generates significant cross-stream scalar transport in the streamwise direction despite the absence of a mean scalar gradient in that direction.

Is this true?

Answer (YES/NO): NO